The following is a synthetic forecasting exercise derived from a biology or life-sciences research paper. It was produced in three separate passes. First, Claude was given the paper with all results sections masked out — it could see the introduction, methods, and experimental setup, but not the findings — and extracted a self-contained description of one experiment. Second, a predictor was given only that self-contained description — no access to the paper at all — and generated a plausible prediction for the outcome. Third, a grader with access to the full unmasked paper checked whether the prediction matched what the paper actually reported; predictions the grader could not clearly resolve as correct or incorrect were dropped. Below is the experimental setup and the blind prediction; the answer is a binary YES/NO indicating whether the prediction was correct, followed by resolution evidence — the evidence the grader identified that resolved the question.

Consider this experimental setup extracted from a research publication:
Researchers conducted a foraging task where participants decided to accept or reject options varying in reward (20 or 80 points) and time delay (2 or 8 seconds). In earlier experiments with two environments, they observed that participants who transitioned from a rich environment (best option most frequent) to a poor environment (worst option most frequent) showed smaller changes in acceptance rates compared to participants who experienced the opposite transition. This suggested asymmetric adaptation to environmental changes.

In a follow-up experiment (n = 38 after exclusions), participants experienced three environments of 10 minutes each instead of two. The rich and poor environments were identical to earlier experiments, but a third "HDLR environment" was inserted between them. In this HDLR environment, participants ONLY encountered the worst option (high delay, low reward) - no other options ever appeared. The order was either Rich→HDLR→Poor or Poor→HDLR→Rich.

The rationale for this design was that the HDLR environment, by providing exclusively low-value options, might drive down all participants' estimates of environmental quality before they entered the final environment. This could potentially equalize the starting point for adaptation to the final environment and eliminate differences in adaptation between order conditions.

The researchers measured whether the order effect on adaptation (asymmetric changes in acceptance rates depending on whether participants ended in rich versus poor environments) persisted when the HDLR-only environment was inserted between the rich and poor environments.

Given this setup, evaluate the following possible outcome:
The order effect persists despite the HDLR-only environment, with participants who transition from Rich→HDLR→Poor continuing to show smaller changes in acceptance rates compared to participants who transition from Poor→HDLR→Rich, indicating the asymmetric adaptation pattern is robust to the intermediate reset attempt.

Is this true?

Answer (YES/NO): NO